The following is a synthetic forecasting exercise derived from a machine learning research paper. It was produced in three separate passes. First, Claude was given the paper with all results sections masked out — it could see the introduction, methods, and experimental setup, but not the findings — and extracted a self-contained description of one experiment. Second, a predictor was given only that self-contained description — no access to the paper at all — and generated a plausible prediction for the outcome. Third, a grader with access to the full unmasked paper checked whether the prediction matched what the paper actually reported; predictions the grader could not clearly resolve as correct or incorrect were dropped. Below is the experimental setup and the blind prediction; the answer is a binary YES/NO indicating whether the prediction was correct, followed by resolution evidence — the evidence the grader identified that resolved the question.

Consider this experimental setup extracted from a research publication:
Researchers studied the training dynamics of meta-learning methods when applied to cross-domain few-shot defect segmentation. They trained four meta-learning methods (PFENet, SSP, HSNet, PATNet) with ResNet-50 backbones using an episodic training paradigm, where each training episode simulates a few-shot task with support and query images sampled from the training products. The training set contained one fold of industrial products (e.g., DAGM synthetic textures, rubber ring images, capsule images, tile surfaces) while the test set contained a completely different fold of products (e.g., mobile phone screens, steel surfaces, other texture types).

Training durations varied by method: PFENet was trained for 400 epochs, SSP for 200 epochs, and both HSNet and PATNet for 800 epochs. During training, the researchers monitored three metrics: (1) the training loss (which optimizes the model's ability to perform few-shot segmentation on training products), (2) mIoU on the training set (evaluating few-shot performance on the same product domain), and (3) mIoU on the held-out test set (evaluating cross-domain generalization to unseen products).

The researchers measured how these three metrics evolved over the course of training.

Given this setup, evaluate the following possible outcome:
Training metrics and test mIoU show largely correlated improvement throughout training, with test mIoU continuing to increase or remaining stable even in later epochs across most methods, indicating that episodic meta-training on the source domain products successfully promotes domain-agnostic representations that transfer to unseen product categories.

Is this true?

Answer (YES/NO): NO